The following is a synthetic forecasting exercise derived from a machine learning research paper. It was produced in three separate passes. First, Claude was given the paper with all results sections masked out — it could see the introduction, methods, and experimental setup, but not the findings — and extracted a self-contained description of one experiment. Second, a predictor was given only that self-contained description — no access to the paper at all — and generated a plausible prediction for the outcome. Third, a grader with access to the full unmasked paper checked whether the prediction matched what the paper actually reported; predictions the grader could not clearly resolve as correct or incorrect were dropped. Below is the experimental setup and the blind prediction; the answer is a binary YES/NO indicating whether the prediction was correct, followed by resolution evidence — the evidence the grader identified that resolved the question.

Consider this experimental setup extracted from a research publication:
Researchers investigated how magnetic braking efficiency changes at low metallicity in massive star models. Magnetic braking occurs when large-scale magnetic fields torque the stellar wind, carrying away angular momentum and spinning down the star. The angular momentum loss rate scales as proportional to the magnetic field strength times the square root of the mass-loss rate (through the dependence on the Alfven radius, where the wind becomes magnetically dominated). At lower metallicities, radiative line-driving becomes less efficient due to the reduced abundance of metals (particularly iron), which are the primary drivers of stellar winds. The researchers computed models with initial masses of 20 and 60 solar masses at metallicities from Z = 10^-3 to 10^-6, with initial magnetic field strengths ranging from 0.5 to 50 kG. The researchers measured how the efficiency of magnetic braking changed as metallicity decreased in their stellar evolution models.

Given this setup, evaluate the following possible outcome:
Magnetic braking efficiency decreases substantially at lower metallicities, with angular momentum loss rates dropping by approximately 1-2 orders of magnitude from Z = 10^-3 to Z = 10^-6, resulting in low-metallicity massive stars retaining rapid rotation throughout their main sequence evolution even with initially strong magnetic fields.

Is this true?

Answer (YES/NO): NO